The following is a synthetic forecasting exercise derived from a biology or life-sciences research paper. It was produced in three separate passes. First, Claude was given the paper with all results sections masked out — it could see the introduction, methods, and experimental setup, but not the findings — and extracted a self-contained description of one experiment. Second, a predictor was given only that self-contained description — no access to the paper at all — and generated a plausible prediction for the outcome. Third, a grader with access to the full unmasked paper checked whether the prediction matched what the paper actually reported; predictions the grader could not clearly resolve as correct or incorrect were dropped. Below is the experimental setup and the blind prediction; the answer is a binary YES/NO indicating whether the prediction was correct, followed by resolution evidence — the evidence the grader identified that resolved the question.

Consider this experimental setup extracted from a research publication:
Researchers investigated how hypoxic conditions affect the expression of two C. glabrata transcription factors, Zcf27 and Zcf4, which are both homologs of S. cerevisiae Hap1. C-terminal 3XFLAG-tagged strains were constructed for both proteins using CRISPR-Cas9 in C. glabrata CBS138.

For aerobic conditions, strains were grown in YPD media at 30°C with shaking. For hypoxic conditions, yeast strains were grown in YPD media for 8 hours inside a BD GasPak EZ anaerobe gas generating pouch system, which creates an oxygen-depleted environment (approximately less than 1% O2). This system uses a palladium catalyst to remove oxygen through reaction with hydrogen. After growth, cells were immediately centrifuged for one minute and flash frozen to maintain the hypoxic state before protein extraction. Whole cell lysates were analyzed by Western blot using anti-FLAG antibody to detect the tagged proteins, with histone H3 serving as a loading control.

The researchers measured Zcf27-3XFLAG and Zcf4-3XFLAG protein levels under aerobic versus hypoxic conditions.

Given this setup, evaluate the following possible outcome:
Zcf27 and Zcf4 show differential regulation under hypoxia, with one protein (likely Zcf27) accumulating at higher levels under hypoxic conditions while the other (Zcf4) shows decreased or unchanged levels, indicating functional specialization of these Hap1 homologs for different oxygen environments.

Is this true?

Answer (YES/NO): NO